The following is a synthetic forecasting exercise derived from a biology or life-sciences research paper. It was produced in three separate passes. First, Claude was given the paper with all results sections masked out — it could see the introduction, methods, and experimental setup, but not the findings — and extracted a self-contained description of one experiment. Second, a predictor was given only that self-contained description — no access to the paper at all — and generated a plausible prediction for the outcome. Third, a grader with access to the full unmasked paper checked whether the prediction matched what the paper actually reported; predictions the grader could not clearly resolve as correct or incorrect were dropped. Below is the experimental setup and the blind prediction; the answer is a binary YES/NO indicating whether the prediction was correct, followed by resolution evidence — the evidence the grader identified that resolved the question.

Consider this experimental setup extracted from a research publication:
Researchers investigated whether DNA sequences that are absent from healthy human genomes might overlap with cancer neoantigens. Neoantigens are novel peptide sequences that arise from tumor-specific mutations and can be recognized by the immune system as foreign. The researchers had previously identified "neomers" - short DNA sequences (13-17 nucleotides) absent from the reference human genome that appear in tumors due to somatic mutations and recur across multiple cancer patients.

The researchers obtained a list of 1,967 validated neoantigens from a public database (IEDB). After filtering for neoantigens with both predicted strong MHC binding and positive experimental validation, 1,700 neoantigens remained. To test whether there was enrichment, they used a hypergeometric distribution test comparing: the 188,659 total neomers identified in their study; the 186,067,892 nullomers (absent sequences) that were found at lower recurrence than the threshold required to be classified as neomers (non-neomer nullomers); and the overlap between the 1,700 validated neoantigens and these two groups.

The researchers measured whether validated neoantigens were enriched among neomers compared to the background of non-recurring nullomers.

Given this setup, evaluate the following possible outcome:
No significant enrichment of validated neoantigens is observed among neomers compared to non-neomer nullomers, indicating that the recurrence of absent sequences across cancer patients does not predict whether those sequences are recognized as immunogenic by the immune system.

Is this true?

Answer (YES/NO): NO